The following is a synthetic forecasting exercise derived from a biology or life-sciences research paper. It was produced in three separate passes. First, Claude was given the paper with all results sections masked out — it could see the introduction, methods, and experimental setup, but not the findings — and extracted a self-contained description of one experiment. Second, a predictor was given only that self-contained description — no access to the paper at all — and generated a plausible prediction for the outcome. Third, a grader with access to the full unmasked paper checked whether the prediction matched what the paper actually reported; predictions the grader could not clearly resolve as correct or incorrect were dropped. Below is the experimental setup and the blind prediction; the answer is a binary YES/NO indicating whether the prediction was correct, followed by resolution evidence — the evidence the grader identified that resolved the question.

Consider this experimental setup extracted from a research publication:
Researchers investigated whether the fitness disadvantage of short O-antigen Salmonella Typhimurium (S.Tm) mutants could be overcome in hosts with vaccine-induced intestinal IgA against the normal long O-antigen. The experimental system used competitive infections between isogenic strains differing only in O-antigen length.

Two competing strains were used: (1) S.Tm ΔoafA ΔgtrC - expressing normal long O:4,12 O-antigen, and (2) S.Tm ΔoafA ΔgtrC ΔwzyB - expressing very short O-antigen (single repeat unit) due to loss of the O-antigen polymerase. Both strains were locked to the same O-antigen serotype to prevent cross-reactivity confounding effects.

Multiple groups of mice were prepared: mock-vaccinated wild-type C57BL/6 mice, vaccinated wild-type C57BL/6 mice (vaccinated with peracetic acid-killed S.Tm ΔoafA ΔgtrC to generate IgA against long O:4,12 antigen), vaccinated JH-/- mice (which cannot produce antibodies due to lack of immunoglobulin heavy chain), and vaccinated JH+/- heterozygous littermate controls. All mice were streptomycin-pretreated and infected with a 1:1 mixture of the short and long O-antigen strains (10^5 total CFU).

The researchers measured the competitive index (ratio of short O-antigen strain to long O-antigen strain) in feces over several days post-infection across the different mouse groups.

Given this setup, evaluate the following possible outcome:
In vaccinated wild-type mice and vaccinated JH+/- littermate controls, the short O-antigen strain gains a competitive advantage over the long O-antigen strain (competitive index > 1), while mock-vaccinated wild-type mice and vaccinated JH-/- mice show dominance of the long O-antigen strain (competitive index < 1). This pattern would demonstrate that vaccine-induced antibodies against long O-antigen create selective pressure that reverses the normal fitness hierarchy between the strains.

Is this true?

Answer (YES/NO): YES